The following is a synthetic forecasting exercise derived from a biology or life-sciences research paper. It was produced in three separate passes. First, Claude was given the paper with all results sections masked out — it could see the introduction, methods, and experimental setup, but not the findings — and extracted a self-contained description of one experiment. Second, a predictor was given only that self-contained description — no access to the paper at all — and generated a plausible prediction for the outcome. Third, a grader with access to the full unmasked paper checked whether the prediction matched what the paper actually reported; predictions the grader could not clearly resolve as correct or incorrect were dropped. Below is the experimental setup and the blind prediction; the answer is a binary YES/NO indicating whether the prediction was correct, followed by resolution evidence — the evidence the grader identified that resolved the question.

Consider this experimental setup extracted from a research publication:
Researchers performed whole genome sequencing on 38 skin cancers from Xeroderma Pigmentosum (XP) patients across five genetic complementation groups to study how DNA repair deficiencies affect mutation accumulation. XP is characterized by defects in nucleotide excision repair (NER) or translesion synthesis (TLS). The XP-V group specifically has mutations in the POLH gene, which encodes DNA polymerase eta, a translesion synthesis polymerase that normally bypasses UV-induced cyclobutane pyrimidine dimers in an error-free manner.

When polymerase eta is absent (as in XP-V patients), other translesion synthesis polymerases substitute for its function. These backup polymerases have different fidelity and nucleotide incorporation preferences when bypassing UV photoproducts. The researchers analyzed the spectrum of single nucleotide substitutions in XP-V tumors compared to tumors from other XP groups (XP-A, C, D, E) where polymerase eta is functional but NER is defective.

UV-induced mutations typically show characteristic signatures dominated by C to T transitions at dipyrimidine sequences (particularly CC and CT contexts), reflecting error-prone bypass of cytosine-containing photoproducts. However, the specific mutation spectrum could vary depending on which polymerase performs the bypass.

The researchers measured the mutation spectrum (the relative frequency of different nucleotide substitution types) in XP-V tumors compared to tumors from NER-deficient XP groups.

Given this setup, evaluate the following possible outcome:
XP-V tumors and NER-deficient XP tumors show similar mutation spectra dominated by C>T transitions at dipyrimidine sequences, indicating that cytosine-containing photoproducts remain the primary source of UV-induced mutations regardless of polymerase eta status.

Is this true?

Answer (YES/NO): NO